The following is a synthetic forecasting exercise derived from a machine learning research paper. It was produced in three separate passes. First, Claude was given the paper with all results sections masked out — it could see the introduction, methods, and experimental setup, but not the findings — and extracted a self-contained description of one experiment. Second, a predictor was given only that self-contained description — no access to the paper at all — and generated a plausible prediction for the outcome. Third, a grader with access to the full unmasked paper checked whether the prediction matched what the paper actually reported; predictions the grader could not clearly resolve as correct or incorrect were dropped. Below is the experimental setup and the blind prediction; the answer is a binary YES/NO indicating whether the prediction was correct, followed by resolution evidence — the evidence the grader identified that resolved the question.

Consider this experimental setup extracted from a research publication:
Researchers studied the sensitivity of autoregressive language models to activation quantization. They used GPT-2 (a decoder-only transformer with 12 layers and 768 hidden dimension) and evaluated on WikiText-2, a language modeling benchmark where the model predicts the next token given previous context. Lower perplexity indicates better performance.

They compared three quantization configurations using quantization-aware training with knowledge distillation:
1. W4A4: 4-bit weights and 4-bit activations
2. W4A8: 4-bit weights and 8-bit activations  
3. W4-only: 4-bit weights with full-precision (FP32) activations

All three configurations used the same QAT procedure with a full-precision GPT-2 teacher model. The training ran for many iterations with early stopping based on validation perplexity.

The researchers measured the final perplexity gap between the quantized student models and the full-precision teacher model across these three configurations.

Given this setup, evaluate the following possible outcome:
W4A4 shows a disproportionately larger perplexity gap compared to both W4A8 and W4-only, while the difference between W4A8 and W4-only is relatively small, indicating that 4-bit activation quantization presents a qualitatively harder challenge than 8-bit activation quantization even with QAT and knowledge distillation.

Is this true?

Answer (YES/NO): NO